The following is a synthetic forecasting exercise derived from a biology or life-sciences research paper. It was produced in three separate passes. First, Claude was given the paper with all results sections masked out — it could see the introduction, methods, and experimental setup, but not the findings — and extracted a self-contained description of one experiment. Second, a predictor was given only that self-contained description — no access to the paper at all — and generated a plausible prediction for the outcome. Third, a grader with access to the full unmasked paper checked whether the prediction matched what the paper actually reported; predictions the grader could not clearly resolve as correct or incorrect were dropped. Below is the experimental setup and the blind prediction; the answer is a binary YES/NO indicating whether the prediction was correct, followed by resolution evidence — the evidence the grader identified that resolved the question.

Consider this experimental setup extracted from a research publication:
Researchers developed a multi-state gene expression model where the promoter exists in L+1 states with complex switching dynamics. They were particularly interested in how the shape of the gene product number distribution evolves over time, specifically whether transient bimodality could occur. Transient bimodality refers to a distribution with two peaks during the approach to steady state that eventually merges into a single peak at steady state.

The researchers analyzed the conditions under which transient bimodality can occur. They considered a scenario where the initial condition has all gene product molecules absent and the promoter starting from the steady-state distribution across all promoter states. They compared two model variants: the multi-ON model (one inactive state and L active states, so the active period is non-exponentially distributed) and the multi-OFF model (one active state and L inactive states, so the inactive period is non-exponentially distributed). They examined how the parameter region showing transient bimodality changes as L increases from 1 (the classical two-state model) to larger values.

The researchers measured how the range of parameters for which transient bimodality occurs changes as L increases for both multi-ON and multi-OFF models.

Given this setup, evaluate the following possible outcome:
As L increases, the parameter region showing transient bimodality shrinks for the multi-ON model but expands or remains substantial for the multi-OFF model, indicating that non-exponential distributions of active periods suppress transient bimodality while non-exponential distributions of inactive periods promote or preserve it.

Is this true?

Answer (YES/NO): NO